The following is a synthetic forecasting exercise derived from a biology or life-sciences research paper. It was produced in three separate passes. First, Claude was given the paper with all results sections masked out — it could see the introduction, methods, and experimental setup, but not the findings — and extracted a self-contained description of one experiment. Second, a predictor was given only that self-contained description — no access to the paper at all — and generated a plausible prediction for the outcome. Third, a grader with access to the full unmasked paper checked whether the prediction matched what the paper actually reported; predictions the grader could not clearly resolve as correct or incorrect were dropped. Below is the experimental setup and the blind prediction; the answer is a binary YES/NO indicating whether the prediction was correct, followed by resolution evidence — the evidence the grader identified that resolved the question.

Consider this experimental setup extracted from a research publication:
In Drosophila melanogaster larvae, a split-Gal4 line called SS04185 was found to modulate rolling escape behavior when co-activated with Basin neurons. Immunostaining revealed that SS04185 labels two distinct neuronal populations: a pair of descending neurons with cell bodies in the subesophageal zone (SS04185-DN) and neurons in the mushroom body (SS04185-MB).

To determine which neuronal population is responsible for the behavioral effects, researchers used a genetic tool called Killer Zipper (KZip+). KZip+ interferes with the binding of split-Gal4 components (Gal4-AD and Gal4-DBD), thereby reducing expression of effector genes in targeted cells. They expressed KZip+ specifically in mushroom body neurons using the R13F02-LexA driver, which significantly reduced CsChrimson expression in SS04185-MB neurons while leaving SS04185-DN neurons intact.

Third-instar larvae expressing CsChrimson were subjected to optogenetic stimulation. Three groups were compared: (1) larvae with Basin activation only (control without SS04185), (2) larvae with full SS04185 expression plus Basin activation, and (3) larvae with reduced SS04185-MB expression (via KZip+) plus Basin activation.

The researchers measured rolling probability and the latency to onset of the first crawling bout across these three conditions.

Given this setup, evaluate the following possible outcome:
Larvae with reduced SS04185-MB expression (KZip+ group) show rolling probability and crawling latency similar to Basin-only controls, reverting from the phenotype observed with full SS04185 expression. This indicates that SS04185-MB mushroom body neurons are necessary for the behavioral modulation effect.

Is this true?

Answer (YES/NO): NO